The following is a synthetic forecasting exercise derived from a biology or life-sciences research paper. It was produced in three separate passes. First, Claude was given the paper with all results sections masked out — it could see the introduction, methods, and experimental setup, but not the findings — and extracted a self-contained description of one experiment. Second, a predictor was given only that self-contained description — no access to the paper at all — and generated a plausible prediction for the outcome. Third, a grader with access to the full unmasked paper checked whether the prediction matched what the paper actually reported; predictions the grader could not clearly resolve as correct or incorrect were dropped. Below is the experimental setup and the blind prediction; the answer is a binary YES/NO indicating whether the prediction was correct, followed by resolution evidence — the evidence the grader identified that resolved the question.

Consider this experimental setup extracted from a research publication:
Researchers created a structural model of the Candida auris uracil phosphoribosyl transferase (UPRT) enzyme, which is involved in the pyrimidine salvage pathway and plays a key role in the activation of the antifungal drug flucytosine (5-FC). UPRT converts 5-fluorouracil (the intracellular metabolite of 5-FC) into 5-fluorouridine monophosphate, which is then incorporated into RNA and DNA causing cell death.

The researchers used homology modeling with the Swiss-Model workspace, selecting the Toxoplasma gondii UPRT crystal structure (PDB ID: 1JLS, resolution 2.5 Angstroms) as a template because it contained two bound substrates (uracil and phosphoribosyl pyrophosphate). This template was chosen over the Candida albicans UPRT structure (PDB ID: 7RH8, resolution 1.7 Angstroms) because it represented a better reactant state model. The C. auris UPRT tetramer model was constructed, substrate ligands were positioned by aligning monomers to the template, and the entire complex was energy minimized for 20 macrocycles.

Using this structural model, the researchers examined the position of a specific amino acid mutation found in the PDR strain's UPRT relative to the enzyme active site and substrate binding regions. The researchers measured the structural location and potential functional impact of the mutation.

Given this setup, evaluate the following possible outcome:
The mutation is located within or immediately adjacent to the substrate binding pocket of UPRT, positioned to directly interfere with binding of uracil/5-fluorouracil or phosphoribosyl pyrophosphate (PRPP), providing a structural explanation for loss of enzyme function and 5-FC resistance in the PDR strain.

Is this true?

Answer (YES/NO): NO